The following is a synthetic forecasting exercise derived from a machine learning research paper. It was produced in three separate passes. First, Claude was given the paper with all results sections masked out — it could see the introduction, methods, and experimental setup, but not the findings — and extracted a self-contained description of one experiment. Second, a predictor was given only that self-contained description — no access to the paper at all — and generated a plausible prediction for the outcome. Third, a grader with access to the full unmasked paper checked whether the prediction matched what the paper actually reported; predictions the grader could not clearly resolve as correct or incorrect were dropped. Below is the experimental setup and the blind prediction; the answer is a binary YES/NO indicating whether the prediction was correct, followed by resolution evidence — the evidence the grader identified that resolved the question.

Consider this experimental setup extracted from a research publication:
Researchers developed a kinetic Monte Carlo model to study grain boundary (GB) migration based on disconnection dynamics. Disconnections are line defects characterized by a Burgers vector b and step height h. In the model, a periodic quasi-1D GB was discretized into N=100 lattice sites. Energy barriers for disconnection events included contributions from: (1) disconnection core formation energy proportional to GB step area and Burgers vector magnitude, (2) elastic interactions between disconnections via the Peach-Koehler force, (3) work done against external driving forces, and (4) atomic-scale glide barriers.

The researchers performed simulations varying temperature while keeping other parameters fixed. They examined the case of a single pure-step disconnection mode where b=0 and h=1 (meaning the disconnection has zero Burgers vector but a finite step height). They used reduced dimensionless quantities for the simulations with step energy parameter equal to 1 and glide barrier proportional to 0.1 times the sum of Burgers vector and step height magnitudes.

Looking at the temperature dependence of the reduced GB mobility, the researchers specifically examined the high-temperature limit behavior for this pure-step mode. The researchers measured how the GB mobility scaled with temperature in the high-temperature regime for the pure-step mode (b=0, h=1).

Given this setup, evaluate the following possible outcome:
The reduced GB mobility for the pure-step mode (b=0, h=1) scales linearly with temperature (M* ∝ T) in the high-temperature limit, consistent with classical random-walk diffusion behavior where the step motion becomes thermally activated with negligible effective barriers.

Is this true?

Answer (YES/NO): NO